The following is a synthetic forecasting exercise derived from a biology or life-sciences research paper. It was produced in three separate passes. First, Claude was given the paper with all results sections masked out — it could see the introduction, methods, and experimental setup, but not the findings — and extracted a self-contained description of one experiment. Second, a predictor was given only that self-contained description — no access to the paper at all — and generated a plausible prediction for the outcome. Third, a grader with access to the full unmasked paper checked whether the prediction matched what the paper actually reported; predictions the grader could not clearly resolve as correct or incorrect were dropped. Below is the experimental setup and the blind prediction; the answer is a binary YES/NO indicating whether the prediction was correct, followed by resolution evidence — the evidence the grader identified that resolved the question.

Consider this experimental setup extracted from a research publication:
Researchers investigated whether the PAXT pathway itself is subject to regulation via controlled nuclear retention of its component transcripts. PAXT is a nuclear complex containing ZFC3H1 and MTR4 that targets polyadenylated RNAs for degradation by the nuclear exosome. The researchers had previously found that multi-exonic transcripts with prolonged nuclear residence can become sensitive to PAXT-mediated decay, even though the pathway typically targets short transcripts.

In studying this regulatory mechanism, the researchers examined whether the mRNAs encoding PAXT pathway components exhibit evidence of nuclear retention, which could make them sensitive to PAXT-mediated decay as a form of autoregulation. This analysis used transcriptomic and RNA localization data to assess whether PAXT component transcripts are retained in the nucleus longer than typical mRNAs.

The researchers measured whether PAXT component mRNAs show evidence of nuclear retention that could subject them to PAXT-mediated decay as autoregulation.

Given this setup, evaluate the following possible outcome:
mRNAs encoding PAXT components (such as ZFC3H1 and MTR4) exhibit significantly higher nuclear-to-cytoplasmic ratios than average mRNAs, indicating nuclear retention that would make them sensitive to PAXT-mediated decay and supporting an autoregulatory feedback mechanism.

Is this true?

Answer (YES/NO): NO